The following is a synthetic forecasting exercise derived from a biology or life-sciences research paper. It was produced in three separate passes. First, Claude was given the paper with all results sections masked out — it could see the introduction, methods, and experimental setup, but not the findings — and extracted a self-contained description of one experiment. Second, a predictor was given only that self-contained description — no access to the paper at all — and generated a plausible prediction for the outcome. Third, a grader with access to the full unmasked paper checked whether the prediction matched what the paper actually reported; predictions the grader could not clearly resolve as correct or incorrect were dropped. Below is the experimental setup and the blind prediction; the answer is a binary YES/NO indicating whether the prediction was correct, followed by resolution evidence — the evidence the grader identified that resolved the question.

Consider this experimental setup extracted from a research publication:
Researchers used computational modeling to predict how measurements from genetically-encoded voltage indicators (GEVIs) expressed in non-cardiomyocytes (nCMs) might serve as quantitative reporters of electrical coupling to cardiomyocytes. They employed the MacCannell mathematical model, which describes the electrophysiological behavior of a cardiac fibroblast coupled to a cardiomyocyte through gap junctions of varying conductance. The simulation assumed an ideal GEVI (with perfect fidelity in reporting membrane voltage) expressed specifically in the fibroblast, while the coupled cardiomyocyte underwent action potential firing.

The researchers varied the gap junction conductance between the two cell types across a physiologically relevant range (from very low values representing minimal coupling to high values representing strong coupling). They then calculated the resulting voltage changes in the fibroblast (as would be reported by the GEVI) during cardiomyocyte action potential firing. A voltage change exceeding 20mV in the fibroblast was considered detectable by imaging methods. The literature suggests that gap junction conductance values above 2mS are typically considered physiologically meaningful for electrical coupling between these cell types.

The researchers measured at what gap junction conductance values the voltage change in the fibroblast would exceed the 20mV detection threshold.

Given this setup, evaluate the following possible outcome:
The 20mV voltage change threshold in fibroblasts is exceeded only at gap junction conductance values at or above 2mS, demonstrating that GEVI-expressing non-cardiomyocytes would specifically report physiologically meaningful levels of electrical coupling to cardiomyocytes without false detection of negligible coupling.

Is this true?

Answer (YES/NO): NO